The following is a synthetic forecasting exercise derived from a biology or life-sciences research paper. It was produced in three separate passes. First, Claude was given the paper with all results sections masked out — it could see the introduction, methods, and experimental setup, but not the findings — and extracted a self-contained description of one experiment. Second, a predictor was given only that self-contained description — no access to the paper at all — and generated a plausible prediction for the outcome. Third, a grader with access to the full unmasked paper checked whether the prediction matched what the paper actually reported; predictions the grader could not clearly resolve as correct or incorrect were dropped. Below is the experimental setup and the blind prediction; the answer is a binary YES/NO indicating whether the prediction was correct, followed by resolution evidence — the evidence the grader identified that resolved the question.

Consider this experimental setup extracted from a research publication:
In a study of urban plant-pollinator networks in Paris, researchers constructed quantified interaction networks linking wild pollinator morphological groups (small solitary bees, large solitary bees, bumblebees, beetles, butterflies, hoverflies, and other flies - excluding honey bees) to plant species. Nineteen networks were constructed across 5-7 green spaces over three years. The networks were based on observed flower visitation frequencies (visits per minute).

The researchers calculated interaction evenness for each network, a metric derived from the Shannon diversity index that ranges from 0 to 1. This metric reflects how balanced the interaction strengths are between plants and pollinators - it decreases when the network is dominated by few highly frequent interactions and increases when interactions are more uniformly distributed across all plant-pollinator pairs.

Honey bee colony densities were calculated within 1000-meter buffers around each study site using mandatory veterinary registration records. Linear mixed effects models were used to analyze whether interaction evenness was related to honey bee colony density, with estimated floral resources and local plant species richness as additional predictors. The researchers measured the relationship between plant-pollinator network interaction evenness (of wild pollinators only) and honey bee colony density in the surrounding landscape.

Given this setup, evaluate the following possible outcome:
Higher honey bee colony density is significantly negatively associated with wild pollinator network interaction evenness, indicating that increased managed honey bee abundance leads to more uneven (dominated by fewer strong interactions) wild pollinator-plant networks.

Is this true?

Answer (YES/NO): YES